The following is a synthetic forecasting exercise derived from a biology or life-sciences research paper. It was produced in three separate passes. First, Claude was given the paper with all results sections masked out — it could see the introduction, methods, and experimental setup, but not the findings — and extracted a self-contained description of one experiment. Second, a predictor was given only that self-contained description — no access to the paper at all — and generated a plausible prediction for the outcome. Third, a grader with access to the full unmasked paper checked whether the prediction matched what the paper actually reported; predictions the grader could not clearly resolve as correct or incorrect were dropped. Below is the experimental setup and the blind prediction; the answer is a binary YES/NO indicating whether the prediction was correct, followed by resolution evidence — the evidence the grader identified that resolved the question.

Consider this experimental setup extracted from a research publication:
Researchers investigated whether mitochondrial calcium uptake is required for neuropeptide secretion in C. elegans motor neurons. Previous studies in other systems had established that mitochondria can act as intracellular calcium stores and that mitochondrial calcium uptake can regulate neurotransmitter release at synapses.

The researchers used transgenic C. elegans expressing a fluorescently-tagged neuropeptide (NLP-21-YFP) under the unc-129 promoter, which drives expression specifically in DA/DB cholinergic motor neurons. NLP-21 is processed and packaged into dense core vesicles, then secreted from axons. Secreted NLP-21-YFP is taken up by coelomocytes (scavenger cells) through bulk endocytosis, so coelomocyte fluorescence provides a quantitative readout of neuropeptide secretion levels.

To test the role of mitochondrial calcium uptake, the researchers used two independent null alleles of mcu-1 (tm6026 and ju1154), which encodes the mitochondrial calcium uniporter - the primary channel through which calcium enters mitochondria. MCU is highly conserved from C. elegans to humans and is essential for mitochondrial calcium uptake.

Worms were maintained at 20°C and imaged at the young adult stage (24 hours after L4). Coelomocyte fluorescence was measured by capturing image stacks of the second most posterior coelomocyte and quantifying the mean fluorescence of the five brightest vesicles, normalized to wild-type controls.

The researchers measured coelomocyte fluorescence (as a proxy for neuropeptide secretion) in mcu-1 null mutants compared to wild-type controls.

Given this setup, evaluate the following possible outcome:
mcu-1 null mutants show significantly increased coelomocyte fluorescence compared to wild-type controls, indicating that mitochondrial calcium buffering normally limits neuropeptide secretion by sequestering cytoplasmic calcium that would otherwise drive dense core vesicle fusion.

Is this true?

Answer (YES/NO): NO